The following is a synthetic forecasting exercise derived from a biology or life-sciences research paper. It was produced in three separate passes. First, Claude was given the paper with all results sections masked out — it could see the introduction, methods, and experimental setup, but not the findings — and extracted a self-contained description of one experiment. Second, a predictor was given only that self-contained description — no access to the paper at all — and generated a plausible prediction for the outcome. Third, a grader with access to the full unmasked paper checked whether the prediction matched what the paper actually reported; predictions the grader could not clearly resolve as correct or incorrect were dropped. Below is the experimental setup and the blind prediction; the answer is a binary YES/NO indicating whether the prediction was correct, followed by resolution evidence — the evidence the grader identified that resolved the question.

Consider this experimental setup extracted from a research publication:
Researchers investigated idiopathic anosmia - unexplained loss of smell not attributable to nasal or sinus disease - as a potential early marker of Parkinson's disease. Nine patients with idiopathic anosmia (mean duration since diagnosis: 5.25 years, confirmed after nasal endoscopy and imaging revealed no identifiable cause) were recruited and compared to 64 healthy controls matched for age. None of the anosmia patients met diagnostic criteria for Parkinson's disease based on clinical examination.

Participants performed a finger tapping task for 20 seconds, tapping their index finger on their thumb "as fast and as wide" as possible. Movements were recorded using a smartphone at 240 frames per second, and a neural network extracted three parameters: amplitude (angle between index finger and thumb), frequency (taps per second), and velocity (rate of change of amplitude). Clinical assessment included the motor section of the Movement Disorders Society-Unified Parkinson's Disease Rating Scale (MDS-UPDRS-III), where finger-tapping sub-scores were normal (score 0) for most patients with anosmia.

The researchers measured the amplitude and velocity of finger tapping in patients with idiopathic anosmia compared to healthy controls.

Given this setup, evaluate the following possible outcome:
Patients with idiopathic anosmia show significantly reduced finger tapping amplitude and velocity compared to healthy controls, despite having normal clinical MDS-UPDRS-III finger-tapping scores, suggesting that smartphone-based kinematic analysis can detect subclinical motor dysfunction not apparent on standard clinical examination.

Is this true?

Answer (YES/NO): YES